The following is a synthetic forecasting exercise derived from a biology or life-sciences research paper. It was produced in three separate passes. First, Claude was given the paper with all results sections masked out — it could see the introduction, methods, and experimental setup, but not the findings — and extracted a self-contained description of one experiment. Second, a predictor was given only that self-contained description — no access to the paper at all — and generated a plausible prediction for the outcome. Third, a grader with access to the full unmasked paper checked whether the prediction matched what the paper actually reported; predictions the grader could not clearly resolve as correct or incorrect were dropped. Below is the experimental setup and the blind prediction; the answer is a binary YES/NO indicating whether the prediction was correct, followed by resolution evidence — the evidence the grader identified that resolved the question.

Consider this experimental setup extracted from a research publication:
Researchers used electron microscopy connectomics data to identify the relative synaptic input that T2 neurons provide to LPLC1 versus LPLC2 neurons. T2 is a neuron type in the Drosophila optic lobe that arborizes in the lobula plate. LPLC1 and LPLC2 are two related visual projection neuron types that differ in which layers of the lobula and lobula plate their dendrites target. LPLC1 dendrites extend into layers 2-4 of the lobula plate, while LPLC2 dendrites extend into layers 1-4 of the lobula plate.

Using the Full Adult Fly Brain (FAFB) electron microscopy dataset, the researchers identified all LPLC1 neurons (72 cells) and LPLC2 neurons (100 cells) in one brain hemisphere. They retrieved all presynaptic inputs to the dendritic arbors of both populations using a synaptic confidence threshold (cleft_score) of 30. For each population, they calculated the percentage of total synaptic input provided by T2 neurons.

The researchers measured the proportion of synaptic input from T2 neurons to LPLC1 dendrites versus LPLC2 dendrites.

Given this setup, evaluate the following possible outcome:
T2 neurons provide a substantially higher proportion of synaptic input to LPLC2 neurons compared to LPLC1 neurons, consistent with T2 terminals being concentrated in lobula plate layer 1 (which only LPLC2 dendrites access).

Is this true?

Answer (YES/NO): NO